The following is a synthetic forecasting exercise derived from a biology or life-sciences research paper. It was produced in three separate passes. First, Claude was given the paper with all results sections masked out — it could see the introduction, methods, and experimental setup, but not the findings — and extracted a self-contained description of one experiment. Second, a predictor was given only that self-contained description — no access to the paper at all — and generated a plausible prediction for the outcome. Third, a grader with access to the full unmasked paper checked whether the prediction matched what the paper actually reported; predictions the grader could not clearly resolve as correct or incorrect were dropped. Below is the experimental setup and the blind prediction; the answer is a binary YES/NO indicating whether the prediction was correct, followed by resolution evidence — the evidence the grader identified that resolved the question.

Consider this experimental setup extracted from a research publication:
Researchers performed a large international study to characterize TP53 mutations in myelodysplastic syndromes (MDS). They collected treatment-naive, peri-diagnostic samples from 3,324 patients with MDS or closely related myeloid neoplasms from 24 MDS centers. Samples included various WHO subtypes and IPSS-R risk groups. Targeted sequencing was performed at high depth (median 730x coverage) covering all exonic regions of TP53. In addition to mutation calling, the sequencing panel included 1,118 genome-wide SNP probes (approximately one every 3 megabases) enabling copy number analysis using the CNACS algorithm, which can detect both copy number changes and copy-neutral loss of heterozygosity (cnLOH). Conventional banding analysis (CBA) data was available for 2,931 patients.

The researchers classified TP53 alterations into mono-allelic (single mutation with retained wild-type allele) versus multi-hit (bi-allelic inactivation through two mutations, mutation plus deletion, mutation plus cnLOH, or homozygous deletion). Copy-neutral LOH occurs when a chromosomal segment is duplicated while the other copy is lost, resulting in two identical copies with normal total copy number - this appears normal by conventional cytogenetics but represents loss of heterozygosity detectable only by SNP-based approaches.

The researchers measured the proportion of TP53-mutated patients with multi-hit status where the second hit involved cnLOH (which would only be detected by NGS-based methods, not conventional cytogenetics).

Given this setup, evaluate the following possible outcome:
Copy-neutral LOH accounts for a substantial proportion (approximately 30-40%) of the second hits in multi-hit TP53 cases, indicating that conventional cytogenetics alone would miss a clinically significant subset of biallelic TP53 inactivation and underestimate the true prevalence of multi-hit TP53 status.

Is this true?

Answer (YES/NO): YES